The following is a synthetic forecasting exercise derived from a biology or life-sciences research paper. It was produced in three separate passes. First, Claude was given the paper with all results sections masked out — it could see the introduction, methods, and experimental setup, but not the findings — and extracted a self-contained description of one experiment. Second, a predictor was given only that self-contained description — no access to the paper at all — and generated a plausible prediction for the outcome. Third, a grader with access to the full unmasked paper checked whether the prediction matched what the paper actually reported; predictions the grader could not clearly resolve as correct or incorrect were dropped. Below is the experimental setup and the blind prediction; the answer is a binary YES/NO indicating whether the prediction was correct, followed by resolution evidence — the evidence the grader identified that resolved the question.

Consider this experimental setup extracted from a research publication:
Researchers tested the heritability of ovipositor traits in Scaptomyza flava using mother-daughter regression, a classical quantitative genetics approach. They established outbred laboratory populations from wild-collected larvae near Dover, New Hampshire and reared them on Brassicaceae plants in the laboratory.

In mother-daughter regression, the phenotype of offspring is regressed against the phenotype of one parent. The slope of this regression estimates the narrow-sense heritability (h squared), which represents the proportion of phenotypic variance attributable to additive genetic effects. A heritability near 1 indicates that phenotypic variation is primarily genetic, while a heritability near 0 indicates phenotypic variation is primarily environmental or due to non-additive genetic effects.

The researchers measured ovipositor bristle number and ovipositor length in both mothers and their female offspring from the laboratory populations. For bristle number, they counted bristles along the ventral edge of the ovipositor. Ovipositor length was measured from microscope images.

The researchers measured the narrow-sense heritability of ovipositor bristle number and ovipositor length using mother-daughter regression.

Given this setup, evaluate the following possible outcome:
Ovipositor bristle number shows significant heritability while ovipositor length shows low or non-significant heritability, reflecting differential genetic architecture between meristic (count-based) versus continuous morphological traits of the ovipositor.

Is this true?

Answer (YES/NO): YES